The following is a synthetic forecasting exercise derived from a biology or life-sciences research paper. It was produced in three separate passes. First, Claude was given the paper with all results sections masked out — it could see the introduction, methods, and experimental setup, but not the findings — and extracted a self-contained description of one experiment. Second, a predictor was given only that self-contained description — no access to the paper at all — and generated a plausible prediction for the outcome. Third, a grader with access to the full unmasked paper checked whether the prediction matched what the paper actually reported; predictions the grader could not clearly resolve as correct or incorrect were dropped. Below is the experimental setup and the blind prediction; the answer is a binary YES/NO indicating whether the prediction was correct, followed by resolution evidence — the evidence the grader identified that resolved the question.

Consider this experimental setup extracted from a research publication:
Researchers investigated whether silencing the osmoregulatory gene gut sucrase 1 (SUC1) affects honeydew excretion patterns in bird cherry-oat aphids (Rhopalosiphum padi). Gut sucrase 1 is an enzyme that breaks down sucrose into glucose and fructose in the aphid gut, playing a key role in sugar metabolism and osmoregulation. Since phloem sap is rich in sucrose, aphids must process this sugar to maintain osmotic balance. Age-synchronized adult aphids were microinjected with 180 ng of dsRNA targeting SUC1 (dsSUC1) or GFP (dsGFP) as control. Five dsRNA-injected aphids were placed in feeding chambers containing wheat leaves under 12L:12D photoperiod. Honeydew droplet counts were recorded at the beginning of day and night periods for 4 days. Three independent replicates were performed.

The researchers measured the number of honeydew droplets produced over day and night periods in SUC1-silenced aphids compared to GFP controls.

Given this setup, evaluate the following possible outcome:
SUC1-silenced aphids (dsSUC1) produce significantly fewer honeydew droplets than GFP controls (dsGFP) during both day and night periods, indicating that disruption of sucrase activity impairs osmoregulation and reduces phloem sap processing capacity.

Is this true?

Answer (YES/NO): YES